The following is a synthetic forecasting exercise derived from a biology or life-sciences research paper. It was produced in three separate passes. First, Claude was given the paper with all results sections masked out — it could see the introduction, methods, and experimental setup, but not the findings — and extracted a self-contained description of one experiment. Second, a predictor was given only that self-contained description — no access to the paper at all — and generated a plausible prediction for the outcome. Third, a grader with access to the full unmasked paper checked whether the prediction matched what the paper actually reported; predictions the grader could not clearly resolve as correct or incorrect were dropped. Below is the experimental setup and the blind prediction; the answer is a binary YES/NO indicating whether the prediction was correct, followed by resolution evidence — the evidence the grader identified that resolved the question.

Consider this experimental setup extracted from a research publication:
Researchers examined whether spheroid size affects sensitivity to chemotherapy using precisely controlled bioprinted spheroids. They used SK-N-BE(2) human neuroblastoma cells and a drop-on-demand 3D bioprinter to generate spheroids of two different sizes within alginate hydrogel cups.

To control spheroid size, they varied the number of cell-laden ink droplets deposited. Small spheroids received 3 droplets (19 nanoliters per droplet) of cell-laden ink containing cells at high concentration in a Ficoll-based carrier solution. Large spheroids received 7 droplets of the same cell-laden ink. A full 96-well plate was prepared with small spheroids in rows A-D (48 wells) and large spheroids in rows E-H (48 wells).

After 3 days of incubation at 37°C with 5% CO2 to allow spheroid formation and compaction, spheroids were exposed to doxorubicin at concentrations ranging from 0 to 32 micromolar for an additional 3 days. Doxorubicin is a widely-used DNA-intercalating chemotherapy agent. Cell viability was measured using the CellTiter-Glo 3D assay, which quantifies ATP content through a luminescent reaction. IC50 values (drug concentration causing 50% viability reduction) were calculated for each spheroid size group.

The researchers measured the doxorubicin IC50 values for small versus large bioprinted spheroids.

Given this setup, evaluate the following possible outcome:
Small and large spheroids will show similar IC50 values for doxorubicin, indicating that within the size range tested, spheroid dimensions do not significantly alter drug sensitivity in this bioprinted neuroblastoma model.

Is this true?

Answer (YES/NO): NO